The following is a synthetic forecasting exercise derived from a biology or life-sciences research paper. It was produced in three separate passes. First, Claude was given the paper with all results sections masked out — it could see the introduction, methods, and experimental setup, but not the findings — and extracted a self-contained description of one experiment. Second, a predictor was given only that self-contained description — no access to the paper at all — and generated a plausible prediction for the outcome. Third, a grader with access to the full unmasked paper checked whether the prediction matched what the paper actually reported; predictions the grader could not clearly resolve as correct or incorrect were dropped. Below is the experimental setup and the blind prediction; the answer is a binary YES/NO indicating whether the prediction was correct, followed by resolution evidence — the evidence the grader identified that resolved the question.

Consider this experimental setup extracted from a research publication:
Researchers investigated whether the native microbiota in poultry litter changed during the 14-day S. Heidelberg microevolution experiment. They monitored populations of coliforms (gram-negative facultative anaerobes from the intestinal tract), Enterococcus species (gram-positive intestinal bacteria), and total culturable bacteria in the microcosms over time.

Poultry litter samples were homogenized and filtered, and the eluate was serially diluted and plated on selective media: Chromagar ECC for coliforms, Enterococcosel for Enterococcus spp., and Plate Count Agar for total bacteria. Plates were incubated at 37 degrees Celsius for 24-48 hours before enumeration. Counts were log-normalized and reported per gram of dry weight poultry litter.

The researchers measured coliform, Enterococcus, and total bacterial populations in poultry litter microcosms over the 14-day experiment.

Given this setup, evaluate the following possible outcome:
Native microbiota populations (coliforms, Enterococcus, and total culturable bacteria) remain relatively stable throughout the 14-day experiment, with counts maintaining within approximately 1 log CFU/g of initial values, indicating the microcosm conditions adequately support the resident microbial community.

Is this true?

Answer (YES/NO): NO